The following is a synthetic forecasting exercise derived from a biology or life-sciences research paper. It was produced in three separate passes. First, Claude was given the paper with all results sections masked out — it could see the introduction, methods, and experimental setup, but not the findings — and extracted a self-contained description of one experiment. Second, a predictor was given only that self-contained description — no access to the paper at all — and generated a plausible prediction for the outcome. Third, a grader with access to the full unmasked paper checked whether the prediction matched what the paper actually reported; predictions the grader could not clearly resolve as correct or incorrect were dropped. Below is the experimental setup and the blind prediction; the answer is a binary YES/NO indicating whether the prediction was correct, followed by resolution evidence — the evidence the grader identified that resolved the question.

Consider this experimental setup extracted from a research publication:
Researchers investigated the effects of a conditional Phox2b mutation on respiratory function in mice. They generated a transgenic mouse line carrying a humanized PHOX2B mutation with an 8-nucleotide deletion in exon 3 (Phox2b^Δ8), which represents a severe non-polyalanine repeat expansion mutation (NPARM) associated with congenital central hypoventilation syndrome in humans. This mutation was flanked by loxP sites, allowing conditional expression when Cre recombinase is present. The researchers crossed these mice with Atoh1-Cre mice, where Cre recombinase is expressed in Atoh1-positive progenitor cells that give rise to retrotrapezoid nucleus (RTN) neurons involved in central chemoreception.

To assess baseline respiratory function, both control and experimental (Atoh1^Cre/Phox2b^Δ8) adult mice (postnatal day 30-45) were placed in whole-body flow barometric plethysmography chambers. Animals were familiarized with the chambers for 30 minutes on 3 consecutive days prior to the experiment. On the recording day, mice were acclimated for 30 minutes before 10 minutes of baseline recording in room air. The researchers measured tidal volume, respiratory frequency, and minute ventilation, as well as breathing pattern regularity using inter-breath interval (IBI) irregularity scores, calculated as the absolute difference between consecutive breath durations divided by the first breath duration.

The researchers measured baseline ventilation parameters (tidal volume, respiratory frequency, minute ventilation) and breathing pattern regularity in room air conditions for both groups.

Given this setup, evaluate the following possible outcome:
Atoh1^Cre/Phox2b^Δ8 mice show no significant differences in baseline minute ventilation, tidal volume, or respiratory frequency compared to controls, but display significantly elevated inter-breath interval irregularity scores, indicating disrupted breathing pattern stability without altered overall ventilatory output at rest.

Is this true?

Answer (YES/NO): YES